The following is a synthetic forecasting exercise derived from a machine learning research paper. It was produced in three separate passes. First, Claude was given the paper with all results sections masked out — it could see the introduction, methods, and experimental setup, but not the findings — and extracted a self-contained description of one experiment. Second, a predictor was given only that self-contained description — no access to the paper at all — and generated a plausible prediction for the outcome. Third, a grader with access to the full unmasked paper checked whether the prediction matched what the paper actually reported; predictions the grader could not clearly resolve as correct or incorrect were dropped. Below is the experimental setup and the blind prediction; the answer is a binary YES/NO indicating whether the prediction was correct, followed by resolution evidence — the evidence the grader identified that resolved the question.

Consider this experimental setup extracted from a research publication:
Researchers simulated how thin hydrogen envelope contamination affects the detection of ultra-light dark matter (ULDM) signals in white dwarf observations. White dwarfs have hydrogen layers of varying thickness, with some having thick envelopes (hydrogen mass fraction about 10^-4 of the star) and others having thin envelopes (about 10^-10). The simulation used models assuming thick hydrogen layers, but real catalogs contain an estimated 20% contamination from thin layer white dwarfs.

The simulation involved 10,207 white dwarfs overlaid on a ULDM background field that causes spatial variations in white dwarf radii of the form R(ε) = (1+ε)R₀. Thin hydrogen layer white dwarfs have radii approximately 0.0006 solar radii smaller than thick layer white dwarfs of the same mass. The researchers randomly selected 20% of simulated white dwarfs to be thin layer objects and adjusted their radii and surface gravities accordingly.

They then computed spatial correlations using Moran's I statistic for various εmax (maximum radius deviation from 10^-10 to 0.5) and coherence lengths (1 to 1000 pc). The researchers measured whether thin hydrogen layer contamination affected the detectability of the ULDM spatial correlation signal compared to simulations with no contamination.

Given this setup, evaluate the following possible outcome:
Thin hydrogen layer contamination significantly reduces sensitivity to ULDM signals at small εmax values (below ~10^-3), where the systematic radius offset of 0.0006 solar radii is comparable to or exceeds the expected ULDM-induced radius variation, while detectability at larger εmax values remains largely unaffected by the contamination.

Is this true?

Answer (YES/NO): NO